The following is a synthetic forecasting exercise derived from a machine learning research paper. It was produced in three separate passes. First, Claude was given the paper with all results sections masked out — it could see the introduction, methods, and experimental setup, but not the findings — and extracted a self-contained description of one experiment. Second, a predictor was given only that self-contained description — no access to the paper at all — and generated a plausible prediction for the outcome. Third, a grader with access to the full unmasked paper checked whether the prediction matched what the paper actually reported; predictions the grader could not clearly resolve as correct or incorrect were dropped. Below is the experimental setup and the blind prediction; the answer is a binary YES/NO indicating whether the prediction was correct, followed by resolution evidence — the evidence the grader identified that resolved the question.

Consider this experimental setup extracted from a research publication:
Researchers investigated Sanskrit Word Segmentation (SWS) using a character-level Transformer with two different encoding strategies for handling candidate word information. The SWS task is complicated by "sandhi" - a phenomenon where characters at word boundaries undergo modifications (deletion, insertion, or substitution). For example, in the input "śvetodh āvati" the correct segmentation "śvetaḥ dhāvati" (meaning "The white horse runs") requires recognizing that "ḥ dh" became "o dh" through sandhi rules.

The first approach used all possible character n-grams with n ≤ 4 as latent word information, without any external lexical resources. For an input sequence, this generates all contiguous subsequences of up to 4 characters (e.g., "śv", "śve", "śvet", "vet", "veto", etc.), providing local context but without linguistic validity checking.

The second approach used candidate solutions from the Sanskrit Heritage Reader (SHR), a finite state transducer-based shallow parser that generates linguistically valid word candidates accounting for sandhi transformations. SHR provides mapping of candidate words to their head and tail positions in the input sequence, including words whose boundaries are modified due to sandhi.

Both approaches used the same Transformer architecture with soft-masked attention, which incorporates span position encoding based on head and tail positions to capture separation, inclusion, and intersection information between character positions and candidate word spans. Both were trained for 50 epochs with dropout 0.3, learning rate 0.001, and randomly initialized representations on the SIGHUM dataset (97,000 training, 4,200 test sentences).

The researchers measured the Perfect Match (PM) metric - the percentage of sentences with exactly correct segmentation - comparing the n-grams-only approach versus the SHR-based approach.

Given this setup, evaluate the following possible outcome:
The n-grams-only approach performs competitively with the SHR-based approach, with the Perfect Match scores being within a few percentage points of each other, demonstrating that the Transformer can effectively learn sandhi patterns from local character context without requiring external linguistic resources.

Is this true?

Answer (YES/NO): NO